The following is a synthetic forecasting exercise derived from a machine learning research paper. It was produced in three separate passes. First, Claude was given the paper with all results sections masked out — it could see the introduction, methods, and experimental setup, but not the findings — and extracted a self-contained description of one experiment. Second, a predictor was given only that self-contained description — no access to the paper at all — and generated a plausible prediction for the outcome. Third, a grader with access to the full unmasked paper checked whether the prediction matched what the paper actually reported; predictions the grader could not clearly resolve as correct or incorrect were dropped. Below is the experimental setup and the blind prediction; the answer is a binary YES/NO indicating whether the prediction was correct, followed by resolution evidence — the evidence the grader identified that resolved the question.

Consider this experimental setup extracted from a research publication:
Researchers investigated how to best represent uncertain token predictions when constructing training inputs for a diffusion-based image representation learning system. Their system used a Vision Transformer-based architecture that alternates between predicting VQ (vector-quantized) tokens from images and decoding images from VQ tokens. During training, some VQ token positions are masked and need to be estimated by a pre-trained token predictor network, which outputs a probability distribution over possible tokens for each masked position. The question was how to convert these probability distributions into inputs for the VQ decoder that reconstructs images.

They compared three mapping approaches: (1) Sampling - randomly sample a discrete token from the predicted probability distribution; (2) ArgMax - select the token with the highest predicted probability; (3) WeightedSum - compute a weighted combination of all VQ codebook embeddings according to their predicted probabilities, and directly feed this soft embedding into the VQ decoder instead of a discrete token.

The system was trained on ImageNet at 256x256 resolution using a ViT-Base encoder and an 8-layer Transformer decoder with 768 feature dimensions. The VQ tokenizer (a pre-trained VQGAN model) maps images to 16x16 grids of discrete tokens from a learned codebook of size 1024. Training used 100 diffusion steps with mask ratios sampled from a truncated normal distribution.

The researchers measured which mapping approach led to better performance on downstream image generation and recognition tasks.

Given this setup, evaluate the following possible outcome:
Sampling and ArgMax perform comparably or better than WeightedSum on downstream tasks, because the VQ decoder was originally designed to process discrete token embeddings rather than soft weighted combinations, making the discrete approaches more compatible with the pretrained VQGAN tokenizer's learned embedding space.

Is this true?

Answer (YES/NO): NO